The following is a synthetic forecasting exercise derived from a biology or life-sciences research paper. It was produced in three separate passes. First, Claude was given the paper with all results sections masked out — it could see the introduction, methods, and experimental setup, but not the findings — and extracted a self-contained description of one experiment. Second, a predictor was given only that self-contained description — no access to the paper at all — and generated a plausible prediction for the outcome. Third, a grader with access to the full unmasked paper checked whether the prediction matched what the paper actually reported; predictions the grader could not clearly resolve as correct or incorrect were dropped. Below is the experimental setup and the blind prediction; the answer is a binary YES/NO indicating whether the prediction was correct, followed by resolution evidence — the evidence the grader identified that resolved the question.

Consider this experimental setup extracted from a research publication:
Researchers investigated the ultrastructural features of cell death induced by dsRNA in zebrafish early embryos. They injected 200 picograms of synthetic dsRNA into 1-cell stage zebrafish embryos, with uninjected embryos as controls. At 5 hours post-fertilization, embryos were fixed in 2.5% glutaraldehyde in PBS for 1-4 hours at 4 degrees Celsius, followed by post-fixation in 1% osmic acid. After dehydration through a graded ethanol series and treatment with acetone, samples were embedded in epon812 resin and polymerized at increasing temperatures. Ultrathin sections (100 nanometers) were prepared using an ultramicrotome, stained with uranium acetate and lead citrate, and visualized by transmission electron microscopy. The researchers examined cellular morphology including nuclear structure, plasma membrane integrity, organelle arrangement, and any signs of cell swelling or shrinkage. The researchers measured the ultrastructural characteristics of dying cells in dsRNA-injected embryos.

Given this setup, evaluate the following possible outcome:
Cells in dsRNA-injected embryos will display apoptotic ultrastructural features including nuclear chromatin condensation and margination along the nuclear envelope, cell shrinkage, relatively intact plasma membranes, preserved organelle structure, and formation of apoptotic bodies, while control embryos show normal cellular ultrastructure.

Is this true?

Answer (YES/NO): NO